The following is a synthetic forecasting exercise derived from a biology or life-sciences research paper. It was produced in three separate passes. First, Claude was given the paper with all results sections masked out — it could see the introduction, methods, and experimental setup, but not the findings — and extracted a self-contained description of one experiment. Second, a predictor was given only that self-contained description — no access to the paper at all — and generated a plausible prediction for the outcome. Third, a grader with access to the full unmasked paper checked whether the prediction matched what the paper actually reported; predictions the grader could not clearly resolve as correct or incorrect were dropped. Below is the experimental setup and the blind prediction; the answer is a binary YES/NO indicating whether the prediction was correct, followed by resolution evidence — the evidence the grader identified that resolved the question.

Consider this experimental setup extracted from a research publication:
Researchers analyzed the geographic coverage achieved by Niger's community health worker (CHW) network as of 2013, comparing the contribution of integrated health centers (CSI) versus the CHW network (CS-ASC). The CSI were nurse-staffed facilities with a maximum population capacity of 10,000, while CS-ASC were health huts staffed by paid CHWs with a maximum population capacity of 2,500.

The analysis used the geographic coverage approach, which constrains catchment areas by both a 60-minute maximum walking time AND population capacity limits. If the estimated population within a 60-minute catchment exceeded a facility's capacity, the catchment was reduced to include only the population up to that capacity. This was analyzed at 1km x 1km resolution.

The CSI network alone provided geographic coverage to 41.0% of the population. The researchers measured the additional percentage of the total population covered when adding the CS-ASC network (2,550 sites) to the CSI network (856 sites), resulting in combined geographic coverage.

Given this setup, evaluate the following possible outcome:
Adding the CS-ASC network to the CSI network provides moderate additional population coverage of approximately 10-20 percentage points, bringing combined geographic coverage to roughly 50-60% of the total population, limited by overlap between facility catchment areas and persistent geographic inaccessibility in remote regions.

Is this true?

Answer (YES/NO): NO